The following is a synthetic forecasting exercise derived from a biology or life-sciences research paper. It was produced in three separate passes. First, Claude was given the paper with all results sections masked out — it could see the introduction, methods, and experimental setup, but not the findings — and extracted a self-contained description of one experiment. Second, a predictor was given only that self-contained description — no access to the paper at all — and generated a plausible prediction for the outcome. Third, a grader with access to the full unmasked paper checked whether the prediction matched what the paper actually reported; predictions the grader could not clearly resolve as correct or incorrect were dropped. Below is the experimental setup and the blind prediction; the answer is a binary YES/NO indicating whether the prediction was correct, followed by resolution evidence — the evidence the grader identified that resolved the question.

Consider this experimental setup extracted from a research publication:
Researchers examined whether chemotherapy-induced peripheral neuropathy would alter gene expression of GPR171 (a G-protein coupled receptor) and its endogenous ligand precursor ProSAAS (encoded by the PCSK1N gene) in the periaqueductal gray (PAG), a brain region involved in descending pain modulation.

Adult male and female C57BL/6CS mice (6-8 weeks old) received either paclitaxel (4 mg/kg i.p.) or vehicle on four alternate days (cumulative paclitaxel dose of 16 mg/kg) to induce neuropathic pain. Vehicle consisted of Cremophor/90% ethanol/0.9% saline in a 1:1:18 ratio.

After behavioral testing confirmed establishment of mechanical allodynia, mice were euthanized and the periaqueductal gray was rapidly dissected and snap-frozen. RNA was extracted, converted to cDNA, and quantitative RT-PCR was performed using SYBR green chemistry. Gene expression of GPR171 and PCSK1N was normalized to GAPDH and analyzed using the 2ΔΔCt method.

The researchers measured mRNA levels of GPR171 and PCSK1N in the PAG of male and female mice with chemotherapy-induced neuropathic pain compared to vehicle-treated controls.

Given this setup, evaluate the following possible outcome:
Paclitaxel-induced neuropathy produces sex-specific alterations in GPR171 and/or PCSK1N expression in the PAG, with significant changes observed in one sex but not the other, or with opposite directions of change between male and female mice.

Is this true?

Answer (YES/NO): NO